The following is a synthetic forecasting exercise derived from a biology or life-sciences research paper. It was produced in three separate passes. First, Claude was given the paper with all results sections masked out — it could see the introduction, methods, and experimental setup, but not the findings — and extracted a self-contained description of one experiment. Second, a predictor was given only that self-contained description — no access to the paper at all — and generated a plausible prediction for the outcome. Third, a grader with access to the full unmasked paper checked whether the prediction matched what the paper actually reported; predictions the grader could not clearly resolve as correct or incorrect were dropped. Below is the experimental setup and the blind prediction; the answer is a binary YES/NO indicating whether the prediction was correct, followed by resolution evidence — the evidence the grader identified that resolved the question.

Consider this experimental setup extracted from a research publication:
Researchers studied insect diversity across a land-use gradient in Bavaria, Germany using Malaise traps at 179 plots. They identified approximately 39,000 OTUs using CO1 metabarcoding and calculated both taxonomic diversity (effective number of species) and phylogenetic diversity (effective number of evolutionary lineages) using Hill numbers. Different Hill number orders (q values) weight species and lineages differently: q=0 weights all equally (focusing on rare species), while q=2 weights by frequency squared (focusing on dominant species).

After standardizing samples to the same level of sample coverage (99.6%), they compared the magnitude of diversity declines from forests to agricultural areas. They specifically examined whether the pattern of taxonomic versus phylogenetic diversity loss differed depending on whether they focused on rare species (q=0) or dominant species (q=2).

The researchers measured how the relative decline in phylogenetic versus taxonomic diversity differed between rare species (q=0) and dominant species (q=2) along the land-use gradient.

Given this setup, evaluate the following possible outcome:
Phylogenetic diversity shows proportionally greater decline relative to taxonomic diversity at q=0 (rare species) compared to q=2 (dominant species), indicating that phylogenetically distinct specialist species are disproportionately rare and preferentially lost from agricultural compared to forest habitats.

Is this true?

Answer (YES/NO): YES